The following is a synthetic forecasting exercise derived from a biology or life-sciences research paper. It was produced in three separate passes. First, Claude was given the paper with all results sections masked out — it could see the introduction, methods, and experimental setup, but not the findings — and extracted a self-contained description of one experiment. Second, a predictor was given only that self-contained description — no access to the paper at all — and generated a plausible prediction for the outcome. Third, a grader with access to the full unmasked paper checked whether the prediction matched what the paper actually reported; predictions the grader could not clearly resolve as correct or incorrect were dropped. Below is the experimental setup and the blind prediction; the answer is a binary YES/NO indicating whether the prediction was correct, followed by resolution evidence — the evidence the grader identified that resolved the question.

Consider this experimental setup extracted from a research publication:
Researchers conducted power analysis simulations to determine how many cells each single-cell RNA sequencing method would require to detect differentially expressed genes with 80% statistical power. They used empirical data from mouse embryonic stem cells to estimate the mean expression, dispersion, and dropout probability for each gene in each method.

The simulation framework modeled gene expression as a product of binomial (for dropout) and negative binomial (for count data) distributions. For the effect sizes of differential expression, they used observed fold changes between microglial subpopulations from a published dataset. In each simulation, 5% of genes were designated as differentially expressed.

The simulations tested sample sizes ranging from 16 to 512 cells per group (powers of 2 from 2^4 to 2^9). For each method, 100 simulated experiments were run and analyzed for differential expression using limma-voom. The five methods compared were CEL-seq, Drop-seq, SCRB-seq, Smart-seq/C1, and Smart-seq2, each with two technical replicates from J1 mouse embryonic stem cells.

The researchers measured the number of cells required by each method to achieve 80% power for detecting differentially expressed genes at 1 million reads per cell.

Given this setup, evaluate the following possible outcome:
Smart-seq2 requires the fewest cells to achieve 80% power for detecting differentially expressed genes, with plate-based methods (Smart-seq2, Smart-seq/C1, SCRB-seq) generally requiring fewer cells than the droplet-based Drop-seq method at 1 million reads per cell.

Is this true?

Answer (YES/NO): NO